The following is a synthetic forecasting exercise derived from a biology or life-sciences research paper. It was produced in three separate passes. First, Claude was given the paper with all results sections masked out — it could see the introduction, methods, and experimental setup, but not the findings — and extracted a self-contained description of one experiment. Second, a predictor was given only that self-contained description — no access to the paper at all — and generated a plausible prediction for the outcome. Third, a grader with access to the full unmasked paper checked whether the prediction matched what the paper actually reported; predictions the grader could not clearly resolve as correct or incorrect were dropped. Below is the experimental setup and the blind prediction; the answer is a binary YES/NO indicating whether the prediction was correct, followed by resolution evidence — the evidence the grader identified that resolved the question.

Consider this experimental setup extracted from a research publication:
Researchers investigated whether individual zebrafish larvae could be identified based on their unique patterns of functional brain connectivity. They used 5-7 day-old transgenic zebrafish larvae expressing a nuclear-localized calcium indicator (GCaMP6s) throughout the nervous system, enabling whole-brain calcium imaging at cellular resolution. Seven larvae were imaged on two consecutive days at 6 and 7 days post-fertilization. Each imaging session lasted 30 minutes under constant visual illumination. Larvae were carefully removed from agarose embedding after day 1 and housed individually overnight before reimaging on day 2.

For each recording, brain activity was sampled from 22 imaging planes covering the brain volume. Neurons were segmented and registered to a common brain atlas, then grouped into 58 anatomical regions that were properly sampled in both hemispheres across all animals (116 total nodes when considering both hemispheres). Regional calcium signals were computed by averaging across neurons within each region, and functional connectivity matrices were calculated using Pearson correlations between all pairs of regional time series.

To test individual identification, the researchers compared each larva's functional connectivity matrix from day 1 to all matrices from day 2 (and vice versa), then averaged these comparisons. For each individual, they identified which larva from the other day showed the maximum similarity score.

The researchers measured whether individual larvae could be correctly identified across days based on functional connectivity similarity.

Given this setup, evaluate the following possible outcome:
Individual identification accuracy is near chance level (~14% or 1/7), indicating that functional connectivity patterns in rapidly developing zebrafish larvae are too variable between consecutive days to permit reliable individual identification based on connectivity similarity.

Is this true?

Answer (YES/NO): NO